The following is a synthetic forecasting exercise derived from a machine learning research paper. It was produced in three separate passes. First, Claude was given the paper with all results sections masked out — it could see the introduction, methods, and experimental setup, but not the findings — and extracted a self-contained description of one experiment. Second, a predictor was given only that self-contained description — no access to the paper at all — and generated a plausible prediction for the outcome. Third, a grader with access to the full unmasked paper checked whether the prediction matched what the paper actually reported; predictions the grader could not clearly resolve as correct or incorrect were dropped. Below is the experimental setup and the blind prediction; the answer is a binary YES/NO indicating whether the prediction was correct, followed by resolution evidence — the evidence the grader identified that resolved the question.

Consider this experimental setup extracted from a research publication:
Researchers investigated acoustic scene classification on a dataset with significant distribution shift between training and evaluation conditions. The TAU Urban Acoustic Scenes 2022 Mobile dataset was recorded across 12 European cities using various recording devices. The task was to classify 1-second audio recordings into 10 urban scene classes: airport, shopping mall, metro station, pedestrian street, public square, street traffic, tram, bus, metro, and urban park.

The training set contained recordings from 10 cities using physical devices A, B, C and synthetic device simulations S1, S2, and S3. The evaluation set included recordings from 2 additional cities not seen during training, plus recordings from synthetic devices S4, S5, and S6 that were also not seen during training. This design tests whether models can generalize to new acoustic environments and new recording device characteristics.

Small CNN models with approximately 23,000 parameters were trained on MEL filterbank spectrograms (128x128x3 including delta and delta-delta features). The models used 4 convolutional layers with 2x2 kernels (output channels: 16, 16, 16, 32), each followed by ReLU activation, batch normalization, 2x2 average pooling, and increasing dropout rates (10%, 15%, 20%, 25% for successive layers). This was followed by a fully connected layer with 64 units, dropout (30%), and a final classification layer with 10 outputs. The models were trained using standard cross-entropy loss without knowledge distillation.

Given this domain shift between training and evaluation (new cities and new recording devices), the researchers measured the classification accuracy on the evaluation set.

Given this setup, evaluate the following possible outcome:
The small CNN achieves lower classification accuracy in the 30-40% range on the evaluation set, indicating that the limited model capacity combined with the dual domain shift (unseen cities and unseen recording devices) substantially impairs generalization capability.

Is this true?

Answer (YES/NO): NO